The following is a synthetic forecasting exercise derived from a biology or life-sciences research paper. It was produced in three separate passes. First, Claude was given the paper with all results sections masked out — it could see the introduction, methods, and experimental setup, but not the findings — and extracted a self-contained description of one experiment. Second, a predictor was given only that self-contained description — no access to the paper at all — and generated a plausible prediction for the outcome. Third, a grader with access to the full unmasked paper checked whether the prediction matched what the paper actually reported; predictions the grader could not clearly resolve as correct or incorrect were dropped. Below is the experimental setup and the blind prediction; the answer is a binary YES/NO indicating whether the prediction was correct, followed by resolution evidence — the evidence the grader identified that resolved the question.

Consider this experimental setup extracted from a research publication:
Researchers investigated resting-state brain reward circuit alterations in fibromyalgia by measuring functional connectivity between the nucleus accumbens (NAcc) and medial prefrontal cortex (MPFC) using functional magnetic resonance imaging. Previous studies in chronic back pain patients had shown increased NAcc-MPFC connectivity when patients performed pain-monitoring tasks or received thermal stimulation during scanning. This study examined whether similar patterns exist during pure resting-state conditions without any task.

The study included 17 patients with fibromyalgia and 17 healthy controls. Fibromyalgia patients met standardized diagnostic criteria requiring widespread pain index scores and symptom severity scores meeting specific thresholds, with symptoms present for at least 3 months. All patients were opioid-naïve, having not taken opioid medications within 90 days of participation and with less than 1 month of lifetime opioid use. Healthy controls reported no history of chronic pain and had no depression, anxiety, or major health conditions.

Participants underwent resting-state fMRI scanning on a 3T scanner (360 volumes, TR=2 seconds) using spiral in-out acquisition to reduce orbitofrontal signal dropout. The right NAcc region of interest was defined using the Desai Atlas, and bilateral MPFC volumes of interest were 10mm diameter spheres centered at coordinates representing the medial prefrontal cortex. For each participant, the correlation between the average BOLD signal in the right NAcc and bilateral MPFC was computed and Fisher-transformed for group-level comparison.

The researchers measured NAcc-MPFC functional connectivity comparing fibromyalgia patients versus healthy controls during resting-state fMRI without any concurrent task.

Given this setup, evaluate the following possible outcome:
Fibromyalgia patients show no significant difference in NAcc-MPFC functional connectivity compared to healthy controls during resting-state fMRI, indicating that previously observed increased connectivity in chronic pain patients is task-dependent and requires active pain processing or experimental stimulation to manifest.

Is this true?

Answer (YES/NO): YES